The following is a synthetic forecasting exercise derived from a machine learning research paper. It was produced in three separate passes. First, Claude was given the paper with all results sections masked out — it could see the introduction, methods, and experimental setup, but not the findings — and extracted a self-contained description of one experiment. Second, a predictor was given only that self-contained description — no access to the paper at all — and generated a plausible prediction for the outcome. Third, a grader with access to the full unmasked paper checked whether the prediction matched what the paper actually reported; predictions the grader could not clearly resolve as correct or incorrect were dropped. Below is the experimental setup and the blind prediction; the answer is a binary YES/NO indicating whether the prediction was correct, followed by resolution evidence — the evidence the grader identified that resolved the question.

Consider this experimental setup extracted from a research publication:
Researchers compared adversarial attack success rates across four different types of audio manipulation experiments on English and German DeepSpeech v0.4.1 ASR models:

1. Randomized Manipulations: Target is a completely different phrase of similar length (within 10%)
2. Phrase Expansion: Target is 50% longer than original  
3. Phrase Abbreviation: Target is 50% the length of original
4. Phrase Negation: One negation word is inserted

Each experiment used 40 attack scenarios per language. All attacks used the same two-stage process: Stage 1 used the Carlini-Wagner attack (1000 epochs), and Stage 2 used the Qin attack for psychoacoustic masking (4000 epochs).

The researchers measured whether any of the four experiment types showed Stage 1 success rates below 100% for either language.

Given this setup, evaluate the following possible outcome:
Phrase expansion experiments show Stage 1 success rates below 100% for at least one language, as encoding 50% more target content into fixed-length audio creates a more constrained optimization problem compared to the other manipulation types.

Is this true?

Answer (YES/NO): YES